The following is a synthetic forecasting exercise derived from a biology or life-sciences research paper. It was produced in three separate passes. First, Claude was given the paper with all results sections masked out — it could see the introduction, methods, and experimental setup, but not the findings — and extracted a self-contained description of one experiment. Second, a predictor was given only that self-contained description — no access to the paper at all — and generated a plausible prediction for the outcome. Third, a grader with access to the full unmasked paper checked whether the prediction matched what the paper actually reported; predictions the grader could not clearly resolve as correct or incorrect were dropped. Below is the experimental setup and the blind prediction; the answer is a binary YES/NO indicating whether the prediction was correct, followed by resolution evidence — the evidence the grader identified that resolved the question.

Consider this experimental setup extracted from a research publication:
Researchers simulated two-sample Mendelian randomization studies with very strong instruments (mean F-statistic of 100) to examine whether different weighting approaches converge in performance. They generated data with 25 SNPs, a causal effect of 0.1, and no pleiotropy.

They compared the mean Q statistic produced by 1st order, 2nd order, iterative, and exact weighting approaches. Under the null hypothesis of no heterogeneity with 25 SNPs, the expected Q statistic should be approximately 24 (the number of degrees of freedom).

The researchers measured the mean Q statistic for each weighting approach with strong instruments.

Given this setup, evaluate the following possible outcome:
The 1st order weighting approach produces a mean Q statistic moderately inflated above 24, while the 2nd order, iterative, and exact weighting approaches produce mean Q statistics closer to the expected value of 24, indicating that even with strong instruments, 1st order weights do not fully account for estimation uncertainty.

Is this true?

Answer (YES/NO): NO